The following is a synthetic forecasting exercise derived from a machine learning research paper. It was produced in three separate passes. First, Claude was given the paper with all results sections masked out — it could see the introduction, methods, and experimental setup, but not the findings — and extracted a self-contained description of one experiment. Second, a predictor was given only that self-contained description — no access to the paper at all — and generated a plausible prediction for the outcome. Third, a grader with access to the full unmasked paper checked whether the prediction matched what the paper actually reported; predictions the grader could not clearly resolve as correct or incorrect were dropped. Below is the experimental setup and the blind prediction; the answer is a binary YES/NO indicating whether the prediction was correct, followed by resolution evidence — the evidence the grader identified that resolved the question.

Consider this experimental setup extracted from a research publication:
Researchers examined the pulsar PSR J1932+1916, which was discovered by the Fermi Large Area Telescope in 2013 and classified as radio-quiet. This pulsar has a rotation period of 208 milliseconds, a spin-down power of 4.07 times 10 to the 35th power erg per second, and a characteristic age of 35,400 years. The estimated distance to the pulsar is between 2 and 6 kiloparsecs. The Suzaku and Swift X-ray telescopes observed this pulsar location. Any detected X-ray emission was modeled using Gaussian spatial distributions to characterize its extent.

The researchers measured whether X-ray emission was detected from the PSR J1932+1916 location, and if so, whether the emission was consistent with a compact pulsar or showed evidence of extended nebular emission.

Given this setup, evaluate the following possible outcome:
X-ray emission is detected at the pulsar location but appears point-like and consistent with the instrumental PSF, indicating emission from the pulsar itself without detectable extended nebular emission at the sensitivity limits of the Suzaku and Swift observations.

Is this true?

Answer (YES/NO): NO